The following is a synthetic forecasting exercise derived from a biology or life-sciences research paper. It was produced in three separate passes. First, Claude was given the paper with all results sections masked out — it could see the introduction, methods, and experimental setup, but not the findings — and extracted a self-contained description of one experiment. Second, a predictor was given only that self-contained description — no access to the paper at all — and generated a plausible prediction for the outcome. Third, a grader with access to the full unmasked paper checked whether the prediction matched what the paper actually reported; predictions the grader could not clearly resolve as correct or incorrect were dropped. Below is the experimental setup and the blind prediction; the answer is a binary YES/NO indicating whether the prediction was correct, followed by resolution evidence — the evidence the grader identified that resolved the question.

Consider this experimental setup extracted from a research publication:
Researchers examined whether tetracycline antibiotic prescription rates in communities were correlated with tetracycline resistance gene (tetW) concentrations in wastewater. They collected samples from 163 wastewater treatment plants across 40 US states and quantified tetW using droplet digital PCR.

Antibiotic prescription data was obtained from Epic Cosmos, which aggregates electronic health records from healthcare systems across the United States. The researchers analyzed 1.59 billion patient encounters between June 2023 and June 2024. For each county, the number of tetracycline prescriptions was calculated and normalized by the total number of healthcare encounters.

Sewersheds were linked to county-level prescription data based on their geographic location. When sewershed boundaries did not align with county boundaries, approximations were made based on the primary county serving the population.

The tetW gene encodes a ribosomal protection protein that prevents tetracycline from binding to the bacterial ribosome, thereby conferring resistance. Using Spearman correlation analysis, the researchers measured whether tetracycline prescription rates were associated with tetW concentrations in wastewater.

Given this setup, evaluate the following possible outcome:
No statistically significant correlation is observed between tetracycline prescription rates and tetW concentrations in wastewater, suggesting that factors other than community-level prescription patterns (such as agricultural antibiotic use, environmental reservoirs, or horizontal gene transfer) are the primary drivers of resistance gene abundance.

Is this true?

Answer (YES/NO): YES